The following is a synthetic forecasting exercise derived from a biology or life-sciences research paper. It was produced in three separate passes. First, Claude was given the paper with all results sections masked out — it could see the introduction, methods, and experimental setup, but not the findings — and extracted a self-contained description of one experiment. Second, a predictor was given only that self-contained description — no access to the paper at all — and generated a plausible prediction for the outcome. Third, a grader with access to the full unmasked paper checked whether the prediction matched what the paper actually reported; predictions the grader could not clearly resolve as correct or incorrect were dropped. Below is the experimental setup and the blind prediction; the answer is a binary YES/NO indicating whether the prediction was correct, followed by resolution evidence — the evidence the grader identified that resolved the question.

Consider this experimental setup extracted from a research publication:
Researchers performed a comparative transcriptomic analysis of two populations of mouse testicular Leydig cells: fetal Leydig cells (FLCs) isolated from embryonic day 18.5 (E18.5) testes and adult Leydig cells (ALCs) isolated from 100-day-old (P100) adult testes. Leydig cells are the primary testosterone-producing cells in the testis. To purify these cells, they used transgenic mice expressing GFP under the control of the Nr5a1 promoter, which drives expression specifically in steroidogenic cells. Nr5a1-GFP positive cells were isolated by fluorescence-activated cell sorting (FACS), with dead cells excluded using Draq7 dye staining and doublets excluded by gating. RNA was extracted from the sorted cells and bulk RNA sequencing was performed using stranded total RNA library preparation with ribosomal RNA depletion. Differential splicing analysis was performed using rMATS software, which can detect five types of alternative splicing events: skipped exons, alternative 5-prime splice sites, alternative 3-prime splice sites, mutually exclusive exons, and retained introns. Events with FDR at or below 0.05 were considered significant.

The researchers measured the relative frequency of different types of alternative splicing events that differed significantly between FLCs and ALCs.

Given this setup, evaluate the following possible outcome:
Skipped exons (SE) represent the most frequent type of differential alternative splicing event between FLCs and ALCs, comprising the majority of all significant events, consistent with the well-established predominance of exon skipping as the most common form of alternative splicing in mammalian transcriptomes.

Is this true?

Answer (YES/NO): NO